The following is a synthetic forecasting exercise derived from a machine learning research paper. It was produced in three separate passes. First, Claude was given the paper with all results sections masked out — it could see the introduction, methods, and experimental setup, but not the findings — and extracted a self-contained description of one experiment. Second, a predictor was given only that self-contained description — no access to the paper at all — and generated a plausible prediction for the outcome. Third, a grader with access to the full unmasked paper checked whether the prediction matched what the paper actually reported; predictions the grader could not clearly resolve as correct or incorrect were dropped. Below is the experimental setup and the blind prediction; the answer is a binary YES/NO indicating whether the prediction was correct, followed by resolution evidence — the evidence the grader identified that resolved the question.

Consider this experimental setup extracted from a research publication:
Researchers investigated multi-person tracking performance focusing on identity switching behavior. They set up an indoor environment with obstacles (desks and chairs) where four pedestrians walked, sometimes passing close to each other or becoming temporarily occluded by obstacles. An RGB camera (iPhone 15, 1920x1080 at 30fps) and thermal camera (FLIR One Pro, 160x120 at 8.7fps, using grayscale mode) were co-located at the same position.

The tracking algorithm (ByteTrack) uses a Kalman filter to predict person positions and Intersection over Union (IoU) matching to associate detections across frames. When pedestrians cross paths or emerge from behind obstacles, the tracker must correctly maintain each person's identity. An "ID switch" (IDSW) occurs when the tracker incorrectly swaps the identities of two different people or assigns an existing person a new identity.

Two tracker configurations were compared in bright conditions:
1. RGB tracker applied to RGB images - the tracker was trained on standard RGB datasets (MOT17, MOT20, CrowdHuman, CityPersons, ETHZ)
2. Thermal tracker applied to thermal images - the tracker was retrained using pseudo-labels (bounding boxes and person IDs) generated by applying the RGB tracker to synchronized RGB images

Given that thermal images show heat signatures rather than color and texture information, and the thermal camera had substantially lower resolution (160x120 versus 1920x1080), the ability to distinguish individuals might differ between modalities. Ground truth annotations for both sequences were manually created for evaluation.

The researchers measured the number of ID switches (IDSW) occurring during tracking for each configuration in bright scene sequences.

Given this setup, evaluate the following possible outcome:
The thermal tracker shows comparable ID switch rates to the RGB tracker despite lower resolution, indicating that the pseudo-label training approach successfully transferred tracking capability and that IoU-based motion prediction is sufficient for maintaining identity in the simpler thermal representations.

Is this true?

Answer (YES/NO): YES